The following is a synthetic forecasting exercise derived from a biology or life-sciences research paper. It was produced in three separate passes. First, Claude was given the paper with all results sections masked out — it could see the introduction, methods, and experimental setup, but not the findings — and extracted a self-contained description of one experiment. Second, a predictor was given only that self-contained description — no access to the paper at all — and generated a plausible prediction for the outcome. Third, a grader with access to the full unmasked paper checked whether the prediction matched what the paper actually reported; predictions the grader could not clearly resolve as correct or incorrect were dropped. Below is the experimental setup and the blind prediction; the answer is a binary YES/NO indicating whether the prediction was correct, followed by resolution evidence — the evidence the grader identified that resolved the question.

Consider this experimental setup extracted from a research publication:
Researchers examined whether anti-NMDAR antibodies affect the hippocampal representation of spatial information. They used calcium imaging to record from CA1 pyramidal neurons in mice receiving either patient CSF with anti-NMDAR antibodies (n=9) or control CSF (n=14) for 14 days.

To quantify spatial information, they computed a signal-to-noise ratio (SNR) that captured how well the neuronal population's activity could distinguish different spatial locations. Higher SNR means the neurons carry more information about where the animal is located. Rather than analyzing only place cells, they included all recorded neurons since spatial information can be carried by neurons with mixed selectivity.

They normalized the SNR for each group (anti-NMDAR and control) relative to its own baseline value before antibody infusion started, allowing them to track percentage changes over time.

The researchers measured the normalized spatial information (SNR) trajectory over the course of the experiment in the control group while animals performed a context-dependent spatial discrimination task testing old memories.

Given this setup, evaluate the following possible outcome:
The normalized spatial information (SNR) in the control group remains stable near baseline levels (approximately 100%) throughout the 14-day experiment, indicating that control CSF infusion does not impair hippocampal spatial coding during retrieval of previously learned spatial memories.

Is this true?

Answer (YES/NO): NO